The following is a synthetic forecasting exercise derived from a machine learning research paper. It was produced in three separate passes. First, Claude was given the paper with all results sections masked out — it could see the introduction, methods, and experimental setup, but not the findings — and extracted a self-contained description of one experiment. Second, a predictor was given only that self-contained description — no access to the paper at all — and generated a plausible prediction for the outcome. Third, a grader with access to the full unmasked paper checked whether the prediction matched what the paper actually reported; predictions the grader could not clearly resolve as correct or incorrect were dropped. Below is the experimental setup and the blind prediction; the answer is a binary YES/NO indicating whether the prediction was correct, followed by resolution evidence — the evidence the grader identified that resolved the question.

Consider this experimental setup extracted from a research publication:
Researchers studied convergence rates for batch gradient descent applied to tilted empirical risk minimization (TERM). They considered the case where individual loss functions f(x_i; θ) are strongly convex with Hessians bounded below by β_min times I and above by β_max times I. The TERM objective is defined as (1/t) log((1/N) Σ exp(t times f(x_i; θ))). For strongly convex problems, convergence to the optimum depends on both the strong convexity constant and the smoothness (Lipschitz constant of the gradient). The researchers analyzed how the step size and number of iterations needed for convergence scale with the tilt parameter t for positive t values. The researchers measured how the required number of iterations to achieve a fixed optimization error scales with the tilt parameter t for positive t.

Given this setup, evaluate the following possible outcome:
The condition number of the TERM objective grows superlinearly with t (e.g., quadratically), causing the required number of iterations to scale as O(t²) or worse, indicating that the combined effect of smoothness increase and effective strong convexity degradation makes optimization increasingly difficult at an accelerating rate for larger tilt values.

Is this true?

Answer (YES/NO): NO